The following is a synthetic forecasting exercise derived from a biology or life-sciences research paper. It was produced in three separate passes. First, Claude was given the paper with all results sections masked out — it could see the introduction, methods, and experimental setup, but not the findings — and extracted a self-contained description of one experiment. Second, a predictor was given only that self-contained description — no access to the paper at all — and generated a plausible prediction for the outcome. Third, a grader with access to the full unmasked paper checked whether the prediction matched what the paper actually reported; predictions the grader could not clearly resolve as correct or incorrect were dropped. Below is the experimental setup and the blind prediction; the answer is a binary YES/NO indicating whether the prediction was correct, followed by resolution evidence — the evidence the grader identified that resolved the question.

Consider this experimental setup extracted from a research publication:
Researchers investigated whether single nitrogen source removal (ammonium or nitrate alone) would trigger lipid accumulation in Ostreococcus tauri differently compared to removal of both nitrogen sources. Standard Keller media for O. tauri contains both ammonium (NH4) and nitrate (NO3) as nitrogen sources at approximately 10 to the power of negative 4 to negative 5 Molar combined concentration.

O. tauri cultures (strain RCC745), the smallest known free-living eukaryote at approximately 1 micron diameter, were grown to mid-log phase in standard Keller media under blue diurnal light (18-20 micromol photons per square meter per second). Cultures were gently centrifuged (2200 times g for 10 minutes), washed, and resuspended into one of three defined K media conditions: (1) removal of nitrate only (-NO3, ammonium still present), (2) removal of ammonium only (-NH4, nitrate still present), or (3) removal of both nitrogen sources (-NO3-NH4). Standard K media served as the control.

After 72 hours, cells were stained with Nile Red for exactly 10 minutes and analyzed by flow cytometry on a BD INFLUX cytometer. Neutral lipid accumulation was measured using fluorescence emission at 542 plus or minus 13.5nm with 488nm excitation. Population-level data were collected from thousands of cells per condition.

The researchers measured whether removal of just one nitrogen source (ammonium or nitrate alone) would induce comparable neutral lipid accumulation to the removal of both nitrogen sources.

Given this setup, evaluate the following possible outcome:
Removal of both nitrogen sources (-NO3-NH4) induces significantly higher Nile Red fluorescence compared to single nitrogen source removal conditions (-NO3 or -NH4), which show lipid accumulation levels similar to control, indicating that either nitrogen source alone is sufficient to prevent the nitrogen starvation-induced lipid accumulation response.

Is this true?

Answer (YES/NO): NO